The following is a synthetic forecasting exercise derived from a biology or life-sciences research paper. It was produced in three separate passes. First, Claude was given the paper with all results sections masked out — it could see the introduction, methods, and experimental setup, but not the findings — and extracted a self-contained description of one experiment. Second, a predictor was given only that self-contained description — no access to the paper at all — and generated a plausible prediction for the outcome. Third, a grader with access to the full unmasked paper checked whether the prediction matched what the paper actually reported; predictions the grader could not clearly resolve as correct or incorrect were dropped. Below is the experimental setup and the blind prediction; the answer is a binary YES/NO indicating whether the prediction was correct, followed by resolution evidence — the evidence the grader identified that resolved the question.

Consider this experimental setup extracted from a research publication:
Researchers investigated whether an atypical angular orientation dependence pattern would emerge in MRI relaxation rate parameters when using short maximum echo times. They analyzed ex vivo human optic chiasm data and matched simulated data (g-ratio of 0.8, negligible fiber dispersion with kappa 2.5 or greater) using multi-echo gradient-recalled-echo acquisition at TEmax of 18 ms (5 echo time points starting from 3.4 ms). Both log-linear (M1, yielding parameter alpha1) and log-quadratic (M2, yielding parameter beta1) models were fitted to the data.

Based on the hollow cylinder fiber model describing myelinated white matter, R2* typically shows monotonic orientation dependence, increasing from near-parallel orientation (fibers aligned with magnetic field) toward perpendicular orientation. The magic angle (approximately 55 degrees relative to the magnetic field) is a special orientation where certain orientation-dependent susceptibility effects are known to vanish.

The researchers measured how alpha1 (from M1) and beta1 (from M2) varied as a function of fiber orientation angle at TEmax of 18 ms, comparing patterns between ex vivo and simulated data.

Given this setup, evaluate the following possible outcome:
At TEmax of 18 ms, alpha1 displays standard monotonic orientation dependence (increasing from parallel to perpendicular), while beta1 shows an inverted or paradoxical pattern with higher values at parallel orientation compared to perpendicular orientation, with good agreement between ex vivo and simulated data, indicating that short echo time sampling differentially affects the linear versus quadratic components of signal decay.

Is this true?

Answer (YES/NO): NO